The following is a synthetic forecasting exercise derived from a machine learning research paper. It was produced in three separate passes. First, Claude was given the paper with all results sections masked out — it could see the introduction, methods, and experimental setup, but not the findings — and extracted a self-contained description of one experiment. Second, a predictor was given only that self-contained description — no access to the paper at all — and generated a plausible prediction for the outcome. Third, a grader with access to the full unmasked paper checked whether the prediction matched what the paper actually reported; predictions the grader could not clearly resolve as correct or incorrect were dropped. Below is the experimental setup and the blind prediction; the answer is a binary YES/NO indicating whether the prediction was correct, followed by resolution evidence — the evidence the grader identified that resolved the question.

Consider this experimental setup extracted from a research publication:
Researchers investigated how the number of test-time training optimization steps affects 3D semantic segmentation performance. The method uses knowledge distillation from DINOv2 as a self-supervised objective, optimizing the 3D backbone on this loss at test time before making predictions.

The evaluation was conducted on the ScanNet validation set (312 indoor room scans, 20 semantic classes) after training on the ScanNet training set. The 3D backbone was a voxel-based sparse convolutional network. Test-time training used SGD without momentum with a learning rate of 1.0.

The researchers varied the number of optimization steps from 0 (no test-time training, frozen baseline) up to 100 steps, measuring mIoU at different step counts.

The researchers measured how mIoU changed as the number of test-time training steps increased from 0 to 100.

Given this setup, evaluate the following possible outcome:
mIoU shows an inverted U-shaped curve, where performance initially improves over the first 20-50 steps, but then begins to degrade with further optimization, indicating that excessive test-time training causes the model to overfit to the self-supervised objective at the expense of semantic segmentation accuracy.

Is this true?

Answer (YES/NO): NO